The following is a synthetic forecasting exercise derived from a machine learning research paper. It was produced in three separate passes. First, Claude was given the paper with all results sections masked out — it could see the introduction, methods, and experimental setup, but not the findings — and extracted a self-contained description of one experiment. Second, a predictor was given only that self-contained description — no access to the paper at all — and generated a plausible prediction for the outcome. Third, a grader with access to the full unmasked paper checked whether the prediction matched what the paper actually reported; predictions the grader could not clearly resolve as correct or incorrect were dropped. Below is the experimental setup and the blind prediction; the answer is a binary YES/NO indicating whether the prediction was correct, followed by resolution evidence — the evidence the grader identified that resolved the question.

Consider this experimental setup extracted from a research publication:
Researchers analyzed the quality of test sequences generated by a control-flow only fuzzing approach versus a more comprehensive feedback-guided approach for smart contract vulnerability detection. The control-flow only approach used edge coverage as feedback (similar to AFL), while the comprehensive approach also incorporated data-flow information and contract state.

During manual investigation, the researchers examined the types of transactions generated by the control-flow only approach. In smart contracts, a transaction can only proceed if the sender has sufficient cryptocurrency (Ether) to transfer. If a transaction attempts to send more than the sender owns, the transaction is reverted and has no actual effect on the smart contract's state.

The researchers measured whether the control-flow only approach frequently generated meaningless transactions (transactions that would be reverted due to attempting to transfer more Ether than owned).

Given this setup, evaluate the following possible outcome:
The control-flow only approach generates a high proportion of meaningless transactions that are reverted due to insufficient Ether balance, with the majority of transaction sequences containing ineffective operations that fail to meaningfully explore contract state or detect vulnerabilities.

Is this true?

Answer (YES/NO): YES